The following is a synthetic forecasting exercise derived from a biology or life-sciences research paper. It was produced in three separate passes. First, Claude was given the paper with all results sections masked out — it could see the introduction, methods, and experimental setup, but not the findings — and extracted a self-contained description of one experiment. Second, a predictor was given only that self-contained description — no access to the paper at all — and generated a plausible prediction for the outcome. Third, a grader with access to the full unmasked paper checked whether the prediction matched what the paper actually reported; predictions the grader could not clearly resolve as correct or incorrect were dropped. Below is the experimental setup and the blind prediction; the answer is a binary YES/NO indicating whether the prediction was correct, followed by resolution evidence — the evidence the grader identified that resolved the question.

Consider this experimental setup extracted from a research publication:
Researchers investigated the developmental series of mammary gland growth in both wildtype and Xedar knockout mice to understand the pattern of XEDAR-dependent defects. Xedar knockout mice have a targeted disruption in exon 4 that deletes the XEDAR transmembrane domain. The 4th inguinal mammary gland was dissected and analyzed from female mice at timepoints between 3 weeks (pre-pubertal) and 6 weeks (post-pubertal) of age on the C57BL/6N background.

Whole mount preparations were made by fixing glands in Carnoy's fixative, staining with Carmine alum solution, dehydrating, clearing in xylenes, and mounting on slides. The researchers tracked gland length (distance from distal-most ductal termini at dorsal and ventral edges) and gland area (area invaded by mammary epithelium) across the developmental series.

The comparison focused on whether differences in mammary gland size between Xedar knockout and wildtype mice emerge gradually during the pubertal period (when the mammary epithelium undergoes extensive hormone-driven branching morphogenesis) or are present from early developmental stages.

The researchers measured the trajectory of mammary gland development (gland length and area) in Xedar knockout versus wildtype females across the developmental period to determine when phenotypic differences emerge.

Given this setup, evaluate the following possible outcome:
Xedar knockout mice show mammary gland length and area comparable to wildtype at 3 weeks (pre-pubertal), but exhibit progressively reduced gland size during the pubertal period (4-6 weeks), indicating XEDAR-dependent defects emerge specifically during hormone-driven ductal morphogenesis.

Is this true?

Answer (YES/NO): YES